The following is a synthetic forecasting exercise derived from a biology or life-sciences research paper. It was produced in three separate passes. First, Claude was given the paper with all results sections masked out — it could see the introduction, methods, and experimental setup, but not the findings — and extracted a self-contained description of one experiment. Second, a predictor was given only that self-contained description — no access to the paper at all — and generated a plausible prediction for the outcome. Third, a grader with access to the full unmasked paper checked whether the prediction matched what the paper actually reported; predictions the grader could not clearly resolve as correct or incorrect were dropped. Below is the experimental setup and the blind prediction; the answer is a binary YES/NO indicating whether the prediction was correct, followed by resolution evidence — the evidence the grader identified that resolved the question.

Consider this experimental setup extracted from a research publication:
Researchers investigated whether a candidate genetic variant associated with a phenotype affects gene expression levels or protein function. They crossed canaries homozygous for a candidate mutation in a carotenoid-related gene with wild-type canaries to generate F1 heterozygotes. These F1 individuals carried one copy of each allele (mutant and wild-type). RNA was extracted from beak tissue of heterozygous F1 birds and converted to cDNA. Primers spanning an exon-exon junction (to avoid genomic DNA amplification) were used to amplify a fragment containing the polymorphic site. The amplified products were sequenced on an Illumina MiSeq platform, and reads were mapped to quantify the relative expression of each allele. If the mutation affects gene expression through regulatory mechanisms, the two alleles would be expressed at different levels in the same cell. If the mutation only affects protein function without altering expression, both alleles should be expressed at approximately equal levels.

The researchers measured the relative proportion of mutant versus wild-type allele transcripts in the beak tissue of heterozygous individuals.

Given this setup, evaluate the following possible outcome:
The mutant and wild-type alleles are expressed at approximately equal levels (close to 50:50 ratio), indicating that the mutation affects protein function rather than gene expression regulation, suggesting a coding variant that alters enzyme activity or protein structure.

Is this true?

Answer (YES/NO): YES